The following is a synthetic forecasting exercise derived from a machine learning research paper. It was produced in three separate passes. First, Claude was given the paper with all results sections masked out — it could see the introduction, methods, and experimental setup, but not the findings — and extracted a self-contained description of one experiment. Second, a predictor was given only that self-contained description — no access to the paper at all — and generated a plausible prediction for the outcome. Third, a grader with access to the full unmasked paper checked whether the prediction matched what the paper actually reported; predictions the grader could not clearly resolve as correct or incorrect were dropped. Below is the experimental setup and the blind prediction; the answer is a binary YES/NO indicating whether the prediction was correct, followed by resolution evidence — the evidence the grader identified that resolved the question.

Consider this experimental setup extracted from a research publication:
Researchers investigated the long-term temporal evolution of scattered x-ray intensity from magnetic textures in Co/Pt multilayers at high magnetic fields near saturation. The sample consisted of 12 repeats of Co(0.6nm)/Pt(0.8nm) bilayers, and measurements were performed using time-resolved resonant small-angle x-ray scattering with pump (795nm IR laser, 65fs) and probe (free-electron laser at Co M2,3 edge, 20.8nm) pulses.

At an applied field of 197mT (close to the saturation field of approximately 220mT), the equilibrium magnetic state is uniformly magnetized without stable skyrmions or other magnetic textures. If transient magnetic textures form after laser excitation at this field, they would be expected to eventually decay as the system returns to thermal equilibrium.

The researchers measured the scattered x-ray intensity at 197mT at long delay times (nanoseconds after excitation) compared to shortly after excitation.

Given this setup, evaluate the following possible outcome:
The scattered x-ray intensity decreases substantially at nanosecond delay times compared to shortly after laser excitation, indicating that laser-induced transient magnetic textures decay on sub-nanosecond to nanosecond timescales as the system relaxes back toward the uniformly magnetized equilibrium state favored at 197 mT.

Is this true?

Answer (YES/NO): YES